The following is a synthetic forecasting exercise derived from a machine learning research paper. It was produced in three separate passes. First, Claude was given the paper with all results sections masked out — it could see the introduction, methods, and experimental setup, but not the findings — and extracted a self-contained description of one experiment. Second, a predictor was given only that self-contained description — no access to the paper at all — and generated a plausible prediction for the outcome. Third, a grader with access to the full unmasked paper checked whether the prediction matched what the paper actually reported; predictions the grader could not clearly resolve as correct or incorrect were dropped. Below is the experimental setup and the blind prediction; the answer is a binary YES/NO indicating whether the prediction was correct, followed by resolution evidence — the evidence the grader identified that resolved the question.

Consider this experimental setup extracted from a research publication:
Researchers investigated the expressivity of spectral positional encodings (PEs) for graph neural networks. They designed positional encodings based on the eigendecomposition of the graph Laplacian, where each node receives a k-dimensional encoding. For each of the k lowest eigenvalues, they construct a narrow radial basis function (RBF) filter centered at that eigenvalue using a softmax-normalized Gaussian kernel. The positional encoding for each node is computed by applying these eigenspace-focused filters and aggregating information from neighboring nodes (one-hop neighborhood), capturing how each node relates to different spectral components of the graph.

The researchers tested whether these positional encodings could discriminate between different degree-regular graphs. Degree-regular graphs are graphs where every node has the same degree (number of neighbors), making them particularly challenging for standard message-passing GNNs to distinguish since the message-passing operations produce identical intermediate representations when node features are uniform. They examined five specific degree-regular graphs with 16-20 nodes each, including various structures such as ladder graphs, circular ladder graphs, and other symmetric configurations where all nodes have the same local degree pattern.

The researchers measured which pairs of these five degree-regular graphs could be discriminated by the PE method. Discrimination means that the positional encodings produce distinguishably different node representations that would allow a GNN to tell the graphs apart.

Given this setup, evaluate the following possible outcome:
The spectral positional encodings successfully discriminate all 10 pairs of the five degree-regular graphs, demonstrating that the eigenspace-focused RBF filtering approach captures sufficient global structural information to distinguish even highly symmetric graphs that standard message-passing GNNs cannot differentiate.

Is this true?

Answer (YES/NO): NO